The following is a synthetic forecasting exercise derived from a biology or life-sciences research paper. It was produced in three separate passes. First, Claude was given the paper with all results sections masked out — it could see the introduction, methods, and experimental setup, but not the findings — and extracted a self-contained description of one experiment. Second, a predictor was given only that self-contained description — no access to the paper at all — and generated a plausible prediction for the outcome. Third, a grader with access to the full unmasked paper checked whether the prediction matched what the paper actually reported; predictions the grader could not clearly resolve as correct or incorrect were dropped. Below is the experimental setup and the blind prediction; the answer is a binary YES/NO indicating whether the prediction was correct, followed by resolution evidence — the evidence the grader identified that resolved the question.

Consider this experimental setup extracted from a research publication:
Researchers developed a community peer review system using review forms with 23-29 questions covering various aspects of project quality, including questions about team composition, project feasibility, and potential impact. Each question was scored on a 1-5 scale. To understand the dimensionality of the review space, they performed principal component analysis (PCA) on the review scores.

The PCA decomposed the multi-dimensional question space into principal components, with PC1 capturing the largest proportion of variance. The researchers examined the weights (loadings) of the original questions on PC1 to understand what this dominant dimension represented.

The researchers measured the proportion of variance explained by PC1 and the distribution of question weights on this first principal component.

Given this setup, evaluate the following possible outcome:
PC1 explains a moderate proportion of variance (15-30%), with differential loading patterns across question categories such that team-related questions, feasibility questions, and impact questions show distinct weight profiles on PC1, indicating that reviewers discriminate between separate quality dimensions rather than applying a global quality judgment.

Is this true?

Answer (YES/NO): NO